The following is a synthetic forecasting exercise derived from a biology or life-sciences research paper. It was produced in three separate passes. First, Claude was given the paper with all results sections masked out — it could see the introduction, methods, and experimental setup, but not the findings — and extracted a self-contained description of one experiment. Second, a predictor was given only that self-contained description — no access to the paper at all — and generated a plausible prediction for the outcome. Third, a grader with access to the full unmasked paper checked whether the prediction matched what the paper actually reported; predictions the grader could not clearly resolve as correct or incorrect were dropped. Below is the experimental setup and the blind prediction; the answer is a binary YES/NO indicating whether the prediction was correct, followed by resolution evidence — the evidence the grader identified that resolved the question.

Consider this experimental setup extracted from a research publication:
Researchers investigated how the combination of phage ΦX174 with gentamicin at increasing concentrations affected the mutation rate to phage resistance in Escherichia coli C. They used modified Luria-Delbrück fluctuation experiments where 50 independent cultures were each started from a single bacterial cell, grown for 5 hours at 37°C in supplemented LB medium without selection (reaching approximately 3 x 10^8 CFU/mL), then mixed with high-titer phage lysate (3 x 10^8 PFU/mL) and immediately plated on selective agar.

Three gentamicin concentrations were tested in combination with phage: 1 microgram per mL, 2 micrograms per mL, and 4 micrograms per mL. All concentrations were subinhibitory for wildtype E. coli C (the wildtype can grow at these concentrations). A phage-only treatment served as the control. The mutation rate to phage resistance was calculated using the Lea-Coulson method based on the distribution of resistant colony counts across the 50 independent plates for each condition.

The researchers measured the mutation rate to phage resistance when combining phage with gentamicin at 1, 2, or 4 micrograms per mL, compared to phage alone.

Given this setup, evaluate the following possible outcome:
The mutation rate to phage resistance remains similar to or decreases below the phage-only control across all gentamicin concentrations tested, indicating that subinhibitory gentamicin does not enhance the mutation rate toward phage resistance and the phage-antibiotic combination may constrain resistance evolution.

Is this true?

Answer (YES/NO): YES